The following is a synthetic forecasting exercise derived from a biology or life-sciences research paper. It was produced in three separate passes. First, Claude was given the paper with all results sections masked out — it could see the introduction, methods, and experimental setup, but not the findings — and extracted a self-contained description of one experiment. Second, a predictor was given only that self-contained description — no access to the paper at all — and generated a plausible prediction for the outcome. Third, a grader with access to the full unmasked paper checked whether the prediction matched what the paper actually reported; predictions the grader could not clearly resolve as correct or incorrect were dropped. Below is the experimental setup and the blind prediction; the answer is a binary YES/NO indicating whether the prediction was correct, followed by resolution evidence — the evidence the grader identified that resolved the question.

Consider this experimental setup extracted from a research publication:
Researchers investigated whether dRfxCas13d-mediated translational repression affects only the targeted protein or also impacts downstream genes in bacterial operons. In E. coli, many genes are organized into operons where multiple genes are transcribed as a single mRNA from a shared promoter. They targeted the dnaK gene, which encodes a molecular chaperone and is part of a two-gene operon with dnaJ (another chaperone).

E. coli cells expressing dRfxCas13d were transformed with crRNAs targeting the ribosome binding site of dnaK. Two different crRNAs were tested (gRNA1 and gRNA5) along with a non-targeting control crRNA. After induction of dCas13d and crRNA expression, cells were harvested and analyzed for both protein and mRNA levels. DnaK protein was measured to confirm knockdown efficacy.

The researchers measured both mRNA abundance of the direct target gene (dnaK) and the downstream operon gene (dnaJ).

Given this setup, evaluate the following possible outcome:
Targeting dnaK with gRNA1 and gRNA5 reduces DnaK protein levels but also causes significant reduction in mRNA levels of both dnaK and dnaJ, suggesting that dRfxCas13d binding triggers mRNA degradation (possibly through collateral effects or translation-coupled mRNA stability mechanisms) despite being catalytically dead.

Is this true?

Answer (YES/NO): NO